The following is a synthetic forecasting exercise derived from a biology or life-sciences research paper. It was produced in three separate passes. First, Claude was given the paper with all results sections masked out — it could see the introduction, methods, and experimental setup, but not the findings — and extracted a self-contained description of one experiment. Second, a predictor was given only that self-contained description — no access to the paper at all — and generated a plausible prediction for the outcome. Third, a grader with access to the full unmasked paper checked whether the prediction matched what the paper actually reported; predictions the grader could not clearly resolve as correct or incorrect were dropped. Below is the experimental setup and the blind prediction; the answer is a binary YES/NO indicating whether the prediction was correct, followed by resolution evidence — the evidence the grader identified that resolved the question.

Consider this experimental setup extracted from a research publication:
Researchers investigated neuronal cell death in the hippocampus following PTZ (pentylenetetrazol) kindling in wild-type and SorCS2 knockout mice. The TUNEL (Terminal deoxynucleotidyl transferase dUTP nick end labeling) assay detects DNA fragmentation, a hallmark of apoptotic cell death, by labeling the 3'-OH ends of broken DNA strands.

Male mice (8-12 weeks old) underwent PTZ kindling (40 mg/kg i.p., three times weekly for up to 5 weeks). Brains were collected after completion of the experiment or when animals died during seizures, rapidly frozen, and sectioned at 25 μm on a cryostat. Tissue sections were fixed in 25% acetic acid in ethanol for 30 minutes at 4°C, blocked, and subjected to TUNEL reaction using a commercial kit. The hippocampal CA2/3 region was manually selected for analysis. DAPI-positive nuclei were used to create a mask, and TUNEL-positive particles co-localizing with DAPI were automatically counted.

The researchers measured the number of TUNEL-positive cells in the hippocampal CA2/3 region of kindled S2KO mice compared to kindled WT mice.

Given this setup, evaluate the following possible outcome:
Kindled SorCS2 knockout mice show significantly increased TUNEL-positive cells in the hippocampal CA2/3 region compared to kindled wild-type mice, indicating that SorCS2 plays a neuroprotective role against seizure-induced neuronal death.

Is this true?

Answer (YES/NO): YES